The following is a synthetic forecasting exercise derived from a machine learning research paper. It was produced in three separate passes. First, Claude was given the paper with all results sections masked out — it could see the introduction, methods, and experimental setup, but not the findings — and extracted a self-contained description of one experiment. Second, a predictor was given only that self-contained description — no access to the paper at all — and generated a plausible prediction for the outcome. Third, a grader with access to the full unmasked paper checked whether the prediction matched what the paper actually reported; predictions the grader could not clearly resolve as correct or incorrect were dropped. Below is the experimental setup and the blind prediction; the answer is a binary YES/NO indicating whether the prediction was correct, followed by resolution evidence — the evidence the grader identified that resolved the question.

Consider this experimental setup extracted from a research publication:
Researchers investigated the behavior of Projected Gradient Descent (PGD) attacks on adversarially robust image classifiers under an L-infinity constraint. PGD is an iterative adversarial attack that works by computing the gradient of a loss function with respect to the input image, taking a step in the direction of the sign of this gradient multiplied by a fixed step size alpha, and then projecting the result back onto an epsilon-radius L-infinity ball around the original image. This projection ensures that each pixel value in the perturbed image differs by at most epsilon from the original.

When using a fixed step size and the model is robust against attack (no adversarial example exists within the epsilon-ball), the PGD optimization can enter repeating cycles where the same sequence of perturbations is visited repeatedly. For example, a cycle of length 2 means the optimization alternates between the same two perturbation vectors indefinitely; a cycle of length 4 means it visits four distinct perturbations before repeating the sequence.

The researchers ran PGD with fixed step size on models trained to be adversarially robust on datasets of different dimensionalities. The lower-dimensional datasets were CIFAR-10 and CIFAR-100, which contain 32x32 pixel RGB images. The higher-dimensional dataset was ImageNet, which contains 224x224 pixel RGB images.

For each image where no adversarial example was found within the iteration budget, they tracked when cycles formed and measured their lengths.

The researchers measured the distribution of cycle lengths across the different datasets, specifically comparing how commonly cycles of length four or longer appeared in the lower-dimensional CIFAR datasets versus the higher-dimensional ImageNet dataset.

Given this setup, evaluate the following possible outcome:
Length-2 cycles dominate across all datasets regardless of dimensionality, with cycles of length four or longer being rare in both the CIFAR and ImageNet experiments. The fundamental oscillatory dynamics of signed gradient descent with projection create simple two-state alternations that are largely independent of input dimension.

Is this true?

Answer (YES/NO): NO